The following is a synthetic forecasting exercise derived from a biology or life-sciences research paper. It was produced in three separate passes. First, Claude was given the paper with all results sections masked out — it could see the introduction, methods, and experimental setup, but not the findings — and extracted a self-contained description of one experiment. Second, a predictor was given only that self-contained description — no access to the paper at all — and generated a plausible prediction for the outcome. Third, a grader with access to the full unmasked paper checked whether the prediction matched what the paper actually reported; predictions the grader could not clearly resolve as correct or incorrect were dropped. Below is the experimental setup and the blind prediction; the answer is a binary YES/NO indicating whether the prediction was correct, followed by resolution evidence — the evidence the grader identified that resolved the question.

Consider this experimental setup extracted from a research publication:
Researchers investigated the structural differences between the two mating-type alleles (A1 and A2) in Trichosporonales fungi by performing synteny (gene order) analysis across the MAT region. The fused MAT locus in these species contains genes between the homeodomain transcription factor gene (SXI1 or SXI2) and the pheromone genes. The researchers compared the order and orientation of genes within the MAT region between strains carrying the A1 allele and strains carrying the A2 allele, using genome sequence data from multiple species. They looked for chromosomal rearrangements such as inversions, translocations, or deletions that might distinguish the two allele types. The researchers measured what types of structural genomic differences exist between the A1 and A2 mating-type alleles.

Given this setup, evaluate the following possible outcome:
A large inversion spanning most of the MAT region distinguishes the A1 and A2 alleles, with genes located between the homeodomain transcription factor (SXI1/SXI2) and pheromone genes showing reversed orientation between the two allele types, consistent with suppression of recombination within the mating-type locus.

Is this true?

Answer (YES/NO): NO